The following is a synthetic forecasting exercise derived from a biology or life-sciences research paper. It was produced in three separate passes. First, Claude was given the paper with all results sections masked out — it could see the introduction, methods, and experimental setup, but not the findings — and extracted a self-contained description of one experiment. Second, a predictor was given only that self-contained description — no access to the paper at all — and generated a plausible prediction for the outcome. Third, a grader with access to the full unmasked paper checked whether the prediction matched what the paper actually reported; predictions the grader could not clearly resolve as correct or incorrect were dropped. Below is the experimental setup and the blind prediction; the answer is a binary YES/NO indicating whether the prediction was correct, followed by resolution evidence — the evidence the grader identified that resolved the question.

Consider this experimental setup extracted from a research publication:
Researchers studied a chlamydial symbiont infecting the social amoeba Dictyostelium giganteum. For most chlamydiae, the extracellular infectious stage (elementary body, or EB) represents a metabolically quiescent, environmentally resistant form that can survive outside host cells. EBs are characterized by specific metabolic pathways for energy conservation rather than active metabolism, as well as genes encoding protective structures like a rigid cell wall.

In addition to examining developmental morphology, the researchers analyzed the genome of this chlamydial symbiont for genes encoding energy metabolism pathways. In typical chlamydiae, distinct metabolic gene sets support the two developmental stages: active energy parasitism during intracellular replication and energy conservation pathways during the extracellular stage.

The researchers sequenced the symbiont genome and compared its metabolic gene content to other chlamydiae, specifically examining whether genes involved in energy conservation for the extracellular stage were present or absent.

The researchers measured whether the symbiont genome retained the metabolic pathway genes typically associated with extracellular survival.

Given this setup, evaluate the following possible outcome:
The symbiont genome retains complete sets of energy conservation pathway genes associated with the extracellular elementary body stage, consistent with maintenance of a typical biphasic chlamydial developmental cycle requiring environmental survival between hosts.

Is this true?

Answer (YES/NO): NO